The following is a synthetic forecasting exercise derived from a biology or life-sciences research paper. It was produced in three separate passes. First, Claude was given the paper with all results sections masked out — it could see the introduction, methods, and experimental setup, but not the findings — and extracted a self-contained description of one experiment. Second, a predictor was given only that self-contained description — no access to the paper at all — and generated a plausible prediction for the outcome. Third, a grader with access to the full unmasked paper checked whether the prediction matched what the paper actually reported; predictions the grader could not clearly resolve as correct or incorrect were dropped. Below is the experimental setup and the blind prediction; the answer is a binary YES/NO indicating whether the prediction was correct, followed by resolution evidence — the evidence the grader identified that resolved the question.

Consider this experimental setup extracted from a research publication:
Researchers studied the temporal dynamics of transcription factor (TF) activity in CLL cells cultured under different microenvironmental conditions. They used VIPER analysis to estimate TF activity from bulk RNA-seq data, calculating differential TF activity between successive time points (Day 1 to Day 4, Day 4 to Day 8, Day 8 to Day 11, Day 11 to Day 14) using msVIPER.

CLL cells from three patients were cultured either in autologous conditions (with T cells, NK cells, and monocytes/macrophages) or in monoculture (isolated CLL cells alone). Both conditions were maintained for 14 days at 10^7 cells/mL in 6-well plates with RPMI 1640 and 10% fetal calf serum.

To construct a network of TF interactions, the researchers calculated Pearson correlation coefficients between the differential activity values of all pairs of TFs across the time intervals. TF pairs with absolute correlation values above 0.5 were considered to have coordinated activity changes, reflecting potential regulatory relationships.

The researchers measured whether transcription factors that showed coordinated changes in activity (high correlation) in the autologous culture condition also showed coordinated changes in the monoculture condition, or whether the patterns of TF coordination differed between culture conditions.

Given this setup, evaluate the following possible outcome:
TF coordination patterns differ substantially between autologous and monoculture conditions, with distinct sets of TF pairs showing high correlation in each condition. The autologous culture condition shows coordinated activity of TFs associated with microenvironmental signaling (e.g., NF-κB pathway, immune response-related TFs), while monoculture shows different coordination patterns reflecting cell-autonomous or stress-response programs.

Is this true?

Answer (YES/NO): YES